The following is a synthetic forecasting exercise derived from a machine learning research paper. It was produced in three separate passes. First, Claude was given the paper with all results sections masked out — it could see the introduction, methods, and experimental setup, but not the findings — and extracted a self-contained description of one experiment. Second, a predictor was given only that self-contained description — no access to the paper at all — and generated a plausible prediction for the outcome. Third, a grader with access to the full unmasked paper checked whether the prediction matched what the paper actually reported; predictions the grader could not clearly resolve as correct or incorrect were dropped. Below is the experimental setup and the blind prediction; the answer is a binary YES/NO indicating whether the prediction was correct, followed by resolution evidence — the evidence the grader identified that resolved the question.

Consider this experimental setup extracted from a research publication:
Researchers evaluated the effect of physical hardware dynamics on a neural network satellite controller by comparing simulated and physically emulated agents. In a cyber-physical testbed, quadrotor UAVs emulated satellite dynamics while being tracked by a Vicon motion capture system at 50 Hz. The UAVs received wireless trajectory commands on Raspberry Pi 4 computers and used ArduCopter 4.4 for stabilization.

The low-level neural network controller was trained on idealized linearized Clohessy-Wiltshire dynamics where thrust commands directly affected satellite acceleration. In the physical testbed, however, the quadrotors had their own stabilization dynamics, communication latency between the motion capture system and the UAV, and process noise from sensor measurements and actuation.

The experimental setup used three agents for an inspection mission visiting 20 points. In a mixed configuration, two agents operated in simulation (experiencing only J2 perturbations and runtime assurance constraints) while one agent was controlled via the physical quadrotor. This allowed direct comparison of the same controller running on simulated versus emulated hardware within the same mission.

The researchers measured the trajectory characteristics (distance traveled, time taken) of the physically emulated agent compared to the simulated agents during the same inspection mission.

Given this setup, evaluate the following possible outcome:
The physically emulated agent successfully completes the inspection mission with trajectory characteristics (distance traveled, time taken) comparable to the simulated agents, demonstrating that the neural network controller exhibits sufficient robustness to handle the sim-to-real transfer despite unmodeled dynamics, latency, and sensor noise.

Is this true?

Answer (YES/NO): NO